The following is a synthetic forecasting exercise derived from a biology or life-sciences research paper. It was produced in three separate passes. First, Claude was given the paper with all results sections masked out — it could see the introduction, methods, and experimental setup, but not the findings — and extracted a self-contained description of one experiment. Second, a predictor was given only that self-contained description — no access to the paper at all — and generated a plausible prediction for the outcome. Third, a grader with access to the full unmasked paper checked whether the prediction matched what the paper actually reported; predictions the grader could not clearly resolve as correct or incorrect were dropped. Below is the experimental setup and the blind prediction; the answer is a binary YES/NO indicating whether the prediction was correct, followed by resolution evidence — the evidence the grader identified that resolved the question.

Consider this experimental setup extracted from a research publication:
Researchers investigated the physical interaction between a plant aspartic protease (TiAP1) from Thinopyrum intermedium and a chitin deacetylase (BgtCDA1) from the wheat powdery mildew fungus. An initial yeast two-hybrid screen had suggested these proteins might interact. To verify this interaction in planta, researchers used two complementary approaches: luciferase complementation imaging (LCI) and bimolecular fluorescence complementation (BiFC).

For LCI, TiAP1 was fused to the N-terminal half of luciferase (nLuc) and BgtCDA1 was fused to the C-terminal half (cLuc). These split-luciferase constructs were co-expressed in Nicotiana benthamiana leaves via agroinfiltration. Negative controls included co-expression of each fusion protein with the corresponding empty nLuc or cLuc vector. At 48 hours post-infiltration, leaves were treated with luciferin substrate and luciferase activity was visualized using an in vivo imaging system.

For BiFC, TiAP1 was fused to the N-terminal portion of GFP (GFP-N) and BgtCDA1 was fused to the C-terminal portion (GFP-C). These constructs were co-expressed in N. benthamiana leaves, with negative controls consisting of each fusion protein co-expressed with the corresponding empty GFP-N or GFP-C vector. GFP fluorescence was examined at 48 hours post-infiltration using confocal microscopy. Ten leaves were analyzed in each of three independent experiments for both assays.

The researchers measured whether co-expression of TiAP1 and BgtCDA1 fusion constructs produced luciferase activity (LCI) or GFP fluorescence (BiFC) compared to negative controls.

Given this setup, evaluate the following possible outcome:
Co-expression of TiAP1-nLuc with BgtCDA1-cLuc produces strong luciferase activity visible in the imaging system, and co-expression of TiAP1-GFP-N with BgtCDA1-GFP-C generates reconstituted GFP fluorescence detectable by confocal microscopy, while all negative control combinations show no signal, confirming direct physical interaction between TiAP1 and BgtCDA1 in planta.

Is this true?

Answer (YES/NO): YES